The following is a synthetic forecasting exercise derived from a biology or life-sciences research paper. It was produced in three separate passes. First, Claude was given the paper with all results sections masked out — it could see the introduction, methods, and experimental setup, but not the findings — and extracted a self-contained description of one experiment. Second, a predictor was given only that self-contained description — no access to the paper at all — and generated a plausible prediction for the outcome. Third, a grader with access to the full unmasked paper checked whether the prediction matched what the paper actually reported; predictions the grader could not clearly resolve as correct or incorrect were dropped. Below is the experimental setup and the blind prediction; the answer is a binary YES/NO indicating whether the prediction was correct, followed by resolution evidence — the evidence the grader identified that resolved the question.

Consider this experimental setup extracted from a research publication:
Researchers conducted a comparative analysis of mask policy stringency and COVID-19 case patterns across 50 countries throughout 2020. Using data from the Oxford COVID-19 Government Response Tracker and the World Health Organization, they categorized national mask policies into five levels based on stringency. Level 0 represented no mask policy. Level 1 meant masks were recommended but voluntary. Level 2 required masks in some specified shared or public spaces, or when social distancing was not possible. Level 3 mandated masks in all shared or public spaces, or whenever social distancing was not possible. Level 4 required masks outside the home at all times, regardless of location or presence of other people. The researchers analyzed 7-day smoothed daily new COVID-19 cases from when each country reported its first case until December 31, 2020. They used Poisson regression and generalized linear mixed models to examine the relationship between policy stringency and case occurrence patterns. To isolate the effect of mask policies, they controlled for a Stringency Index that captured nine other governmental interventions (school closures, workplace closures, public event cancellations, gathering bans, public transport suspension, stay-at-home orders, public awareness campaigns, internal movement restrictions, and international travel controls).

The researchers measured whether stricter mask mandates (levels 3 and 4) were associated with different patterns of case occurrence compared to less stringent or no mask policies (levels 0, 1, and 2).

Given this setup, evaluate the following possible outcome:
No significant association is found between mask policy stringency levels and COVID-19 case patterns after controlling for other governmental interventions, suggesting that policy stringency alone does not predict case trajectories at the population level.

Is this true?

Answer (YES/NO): NO